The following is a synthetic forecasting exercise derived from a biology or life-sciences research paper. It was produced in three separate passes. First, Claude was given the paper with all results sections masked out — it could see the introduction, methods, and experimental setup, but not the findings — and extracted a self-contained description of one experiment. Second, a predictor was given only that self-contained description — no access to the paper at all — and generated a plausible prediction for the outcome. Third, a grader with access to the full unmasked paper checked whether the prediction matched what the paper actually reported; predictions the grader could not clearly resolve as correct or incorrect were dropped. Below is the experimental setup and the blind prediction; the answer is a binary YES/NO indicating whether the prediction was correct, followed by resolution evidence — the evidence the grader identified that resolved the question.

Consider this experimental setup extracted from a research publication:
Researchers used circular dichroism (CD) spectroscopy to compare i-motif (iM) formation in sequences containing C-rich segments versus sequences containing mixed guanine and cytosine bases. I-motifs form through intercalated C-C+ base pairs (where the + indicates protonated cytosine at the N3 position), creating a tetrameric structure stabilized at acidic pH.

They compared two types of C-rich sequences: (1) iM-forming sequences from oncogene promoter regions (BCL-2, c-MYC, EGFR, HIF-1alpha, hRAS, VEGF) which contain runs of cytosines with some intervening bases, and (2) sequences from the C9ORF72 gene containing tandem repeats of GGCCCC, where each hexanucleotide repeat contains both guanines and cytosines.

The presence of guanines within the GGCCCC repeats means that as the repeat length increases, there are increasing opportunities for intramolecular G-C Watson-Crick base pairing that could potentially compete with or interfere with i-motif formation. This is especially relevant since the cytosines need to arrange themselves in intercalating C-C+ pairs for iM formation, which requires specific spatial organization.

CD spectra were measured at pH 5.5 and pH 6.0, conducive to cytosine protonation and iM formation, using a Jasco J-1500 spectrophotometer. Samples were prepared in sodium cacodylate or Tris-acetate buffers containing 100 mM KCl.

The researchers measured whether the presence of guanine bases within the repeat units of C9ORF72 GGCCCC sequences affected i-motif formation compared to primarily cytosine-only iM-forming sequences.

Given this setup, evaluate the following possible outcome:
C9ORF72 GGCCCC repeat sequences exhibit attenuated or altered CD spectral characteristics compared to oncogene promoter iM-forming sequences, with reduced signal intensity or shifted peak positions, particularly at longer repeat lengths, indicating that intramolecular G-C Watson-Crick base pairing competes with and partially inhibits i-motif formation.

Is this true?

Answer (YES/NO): YES